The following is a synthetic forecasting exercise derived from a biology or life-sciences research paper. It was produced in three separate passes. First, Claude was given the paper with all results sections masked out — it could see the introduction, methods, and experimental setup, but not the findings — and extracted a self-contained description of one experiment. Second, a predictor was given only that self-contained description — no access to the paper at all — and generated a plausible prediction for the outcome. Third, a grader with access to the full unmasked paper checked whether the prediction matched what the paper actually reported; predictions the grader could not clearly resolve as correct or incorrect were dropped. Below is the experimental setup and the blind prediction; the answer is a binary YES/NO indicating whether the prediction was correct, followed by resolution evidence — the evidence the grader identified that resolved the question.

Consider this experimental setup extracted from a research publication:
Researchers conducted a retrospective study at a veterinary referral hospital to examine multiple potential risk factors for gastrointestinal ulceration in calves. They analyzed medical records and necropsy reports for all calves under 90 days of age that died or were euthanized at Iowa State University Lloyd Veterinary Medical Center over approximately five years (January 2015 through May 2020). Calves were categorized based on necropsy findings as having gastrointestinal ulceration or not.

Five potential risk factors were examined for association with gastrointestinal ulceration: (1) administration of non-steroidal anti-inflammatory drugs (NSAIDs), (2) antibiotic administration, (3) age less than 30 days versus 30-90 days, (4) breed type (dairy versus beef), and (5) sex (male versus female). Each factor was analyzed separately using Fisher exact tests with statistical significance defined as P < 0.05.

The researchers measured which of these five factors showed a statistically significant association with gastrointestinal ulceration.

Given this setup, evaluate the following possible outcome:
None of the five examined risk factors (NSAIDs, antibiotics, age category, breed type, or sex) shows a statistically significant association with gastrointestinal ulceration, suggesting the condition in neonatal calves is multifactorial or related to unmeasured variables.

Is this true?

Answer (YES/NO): NO